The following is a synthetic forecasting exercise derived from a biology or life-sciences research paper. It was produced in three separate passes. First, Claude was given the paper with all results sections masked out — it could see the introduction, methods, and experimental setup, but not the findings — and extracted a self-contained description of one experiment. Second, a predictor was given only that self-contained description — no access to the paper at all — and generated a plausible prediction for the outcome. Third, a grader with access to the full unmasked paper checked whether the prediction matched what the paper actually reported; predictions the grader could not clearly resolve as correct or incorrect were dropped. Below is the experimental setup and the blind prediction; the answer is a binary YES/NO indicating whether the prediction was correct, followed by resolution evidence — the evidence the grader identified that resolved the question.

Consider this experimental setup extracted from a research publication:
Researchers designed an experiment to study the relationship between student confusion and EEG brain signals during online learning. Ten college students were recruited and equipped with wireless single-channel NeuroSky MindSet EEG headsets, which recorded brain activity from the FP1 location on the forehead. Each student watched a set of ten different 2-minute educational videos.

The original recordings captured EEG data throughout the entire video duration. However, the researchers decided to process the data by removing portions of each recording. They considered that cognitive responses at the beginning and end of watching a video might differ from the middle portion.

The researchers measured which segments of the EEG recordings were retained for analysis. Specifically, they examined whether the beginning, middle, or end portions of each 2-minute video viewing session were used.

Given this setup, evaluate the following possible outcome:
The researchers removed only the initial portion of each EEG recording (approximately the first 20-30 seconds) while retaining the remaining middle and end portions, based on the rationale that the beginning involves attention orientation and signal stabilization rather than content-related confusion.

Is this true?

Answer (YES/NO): NO